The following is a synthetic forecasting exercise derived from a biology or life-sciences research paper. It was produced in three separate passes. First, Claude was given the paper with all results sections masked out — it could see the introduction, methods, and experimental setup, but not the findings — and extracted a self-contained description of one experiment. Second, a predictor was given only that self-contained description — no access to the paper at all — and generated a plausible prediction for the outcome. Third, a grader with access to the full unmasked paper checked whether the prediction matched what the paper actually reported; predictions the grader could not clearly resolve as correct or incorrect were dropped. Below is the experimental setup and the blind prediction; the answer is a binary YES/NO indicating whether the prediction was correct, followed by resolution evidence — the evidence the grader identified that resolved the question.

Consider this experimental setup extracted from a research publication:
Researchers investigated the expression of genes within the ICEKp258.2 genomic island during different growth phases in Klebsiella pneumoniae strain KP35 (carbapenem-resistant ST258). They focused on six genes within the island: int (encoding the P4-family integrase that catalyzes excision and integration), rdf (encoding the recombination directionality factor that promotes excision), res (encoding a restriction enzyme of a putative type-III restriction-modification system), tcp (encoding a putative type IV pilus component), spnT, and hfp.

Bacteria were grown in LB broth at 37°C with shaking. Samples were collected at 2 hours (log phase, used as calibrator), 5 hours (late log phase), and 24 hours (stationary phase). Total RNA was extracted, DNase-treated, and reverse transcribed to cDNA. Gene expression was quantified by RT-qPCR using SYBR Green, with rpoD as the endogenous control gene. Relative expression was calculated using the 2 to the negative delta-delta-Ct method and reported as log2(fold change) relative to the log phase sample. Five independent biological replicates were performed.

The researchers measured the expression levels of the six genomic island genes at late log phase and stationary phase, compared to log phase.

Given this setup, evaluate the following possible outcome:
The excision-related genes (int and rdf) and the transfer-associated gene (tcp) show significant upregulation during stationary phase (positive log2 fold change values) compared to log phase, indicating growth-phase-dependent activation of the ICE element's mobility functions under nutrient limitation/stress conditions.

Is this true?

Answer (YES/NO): NO